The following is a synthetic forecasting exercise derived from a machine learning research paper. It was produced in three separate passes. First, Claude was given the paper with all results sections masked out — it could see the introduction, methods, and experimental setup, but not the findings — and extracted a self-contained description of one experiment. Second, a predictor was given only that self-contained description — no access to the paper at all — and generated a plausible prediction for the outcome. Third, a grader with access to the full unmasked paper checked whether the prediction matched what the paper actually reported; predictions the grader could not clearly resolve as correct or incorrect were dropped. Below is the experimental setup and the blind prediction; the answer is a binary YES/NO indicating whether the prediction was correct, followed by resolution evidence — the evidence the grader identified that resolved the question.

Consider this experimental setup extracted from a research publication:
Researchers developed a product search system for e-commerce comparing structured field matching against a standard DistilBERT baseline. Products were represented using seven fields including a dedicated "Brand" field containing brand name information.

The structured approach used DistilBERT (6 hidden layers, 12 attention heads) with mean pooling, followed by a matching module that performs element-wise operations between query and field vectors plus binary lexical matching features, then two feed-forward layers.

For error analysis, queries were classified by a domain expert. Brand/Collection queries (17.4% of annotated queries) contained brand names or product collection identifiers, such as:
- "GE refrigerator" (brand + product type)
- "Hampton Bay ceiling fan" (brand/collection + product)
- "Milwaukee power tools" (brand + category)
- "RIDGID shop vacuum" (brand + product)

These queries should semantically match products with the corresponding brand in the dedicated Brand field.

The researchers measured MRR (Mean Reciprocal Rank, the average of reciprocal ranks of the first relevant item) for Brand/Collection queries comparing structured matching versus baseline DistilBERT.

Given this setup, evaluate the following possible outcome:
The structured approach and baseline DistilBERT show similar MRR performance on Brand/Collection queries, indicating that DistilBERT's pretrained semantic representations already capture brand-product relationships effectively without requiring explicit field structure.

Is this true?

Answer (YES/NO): NO